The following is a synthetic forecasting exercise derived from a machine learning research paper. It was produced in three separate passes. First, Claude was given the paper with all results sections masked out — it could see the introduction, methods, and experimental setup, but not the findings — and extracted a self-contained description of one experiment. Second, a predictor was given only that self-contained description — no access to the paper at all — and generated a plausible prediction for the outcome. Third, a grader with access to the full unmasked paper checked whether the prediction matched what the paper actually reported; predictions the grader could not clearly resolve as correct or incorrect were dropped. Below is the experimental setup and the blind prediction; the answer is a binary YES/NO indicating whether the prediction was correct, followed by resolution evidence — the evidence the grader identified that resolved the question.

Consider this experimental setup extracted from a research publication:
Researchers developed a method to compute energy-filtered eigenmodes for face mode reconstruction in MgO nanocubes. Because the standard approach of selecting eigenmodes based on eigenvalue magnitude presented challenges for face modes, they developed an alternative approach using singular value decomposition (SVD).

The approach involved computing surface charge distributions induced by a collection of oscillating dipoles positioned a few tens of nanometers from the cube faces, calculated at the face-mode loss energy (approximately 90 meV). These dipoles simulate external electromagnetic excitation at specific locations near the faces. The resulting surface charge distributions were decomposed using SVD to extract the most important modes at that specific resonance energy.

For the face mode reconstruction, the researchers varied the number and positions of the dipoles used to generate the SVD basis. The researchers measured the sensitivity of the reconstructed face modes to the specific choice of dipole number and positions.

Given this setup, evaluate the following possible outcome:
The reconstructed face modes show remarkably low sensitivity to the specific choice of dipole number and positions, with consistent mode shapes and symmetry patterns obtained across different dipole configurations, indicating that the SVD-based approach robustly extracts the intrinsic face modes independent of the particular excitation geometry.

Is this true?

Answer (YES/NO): YES